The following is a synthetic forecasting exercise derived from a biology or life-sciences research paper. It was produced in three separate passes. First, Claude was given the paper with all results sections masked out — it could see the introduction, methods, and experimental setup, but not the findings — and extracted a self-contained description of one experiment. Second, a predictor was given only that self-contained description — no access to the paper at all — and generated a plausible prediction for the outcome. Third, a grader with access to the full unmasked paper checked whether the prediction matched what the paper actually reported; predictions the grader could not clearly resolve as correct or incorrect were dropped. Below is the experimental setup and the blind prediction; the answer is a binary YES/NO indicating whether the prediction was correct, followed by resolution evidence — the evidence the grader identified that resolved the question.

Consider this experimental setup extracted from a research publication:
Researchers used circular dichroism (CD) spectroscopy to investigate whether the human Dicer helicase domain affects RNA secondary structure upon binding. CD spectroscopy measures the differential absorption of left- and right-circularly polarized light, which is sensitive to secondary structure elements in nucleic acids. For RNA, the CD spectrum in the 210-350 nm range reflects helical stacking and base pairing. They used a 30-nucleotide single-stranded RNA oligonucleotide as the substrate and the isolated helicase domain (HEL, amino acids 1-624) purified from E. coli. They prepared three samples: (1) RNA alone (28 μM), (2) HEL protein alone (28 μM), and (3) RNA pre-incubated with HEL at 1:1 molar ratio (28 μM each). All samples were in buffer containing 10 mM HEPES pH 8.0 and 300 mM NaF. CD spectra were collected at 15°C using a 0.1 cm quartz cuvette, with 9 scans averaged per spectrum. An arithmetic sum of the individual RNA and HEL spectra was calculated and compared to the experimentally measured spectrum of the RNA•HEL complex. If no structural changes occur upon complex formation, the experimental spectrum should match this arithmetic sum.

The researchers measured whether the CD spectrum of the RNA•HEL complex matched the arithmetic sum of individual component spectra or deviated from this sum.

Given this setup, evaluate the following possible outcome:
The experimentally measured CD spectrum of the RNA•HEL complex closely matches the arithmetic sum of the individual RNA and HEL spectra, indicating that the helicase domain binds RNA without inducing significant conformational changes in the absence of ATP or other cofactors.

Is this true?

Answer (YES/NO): NO